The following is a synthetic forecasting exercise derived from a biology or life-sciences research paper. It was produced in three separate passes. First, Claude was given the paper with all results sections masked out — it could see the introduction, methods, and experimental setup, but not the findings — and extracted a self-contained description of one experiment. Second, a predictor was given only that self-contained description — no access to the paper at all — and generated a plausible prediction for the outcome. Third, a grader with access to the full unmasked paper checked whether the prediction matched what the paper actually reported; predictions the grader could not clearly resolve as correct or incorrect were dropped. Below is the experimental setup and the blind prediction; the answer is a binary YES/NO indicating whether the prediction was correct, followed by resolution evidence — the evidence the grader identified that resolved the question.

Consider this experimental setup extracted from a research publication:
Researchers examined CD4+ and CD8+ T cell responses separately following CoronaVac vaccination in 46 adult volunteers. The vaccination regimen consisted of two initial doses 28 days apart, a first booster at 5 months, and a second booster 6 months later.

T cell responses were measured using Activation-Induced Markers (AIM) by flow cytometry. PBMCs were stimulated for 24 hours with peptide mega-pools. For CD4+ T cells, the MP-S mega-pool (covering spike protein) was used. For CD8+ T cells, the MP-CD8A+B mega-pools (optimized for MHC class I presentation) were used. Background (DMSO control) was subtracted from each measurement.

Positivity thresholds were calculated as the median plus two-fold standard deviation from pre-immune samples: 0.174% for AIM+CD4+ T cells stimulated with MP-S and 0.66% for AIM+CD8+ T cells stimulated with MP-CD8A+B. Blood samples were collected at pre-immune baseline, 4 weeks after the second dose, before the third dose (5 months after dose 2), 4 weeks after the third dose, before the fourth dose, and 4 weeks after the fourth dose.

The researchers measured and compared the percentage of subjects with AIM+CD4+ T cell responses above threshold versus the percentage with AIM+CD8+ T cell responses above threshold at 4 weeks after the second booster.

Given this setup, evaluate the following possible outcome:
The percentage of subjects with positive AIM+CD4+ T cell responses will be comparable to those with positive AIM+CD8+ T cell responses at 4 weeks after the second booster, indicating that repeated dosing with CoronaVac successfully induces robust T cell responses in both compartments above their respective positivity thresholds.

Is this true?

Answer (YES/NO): NO